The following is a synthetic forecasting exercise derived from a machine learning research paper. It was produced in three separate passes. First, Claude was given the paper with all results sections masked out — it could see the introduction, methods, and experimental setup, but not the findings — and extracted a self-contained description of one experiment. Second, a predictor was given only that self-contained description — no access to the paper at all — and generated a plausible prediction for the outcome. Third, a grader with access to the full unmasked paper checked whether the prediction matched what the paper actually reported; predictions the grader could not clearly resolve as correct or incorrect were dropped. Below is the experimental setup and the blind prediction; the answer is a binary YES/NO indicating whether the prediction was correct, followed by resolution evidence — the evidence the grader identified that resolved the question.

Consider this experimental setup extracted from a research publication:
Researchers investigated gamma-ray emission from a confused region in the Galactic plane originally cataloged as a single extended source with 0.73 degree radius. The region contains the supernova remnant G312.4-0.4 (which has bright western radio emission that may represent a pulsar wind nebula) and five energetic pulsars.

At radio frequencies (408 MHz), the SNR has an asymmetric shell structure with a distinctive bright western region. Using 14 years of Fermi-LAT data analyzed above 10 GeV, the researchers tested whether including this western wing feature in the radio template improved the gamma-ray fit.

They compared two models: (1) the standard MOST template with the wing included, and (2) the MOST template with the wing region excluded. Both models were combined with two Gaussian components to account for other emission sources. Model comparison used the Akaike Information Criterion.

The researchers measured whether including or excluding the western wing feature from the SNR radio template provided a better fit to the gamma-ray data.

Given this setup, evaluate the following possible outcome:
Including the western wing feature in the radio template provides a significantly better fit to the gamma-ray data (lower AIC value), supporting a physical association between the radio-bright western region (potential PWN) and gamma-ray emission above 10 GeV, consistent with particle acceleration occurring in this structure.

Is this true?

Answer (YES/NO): NO